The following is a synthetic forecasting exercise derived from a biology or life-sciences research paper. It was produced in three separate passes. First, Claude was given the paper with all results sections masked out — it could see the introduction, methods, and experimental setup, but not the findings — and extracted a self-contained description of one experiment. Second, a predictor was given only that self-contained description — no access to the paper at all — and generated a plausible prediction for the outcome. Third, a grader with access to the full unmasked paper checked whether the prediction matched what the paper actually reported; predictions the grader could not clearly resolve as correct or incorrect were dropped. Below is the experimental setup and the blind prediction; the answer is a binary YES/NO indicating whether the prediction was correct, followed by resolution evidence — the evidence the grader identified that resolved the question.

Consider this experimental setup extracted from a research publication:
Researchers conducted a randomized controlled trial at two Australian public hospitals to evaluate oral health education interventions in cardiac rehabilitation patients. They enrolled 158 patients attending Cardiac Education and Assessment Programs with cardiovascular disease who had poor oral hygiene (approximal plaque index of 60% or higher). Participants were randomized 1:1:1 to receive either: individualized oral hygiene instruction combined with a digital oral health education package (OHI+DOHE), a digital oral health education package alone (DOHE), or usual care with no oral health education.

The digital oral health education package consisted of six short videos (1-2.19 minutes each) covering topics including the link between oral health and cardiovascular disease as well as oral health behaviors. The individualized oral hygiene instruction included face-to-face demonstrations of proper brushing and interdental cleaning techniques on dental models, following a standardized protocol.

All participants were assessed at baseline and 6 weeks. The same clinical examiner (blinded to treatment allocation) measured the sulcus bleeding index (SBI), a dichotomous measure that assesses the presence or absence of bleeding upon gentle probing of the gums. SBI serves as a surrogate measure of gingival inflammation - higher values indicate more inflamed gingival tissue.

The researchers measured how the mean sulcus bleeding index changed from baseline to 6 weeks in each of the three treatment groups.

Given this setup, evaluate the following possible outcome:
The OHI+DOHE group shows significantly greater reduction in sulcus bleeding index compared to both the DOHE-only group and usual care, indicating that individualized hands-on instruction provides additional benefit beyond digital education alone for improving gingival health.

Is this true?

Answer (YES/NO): NO